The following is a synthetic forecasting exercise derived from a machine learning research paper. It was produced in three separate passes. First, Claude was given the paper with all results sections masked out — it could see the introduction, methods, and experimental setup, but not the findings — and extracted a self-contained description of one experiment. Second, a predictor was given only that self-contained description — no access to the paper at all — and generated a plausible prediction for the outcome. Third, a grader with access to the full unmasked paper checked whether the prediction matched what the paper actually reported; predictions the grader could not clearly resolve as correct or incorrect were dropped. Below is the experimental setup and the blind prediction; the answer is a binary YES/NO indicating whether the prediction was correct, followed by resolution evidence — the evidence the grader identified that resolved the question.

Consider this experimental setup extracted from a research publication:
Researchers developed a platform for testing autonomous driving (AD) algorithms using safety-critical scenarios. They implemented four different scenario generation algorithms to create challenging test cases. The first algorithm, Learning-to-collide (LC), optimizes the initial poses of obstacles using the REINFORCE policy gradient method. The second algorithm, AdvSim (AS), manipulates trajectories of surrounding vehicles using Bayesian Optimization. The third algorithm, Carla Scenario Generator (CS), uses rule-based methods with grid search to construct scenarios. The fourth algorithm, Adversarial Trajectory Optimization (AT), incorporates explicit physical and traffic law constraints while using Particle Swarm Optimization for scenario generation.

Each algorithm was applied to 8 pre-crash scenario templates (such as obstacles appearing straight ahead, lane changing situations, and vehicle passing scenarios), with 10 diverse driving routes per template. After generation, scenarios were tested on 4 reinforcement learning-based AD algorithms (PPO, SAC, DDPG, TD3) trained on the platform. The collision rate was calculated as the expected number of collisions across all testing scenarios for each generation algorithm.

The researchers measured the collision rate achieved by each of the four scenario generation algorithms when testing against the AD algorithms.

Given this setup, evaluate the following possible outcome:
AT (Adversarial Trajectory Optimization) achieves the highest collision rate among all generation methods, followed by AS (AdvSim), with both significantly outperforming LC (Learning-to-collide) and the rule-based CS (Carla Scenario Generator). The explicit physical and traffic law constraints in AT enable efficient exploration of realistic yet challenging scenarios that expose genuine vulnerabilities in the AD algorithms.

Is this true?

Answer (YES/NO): NO